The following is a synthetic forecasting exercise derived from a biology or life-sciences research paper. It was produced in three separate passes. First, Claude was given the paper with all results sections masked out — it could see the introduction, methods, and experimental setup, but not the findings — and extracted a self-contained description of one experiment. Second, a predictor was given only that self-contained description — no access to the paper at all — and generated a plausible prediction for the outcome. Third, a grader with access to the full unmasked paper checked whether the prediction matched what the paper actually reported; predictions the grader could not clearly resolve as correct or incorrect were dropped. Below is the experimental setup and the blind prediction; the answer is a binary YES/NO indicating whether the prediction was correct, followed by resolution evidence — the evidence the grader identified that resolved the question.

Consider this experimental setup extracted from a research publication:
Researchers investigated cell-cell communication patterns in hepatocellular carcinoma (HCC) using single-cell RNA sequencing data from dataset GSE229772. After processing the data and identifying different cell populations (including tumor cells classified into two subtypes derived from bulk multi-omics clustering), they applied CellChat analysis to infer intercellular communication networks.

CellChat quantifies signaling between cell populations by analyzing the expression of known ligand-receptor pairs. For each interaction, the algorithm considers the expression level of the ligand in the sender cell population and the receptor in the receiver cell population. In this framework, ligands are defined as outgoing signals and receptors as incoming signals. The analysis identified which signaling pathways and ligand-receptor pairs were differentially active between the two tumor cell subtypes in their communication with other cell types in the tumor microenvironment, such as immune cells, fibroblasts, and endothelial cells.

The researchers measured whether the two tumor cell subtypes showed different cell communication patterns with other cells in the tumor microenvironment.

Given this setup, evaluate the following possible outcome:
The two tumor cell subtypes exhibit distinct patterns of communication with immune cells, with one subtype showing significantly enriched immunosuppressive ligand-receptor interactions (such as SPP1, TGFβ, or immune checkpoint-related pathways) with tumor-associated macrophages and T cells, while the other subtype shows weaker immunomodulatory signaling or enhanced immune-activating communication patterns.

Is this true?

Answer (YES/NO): NO